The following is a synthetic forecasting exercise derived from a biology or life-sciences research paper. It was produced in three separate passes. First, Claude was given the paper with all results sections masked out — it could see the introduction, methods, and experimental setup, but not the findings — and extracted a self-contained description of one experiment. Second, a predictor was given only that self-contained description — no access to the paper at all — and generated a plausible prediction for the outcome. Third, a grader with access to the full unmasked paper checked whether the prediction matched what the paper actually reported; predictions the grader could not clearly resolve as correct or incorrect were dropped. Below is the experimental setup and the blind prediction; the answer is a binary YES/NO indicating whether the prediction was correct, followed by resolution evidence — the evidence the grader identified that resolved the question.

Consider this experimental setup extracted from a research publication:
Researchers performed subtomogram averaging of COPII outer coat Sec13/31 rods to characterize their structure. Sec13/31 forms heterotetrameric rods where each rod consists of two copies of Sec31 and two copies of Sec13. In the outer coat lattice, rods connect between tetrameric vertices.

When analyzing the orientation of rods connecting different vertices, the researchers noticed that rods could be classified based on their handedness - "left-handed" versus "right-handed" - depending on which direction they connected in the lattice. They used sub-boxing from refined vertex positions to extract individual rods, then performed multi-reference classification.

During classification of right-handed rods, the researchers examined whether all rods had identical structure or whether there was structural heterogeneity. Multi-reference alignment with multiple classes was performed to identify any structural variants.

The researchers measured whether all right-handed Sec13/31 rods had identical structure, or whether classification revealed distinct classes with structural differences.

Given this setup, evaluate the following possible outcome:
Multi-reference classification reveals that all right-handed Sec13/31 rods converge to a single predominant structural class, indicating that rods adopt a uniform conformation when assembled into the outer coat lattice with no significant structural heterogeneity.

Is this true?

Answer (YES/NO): NO